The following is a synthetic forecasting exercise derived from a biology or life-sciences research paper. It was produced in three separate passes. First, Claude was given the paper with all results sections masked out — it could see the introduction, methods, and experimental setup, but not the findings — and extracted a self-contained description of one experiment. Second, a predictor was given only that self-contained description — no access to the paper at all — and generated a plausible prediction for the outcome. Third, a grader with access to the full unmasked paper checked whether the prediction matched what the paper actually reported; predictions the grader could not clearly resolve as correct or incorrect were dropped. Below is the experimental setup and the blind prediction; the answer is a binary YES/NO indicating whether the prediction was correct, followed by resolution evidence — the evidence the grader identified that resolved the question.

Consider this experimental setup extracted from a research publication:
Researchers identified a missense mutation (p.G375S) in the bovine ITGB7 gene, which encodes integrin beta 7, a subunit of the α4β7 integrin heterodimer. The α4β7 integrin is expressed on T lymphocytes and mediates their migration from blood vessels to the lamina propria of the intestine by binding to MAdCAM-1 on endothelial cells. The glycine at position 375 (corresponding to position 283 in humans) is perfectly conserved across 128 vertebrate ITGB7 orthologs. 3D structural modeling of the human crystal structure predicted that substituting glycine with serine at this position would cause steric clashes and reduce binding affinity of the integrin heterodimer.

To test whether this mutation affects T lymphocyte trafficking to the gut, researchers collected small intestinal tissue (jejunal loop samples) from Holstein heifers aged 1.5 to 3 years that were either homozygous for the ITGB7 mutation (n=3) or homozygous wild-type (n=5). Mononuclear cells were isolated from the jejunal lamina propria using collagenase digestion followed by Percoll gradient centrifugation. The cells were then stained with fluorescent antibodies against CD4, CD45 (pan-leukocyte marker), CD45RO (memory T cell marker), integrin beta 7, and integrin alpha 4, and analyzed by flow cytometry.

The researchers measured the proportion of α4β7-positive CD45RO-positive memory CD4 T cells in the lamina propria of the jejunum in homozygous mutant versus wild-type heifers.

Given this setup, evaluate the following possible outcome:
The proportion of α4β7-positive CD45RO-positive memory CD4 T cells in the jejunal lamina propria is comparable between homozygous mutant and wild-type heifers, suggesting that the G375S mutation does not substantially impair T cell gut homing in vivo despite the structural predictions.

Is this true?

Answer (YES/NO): NO